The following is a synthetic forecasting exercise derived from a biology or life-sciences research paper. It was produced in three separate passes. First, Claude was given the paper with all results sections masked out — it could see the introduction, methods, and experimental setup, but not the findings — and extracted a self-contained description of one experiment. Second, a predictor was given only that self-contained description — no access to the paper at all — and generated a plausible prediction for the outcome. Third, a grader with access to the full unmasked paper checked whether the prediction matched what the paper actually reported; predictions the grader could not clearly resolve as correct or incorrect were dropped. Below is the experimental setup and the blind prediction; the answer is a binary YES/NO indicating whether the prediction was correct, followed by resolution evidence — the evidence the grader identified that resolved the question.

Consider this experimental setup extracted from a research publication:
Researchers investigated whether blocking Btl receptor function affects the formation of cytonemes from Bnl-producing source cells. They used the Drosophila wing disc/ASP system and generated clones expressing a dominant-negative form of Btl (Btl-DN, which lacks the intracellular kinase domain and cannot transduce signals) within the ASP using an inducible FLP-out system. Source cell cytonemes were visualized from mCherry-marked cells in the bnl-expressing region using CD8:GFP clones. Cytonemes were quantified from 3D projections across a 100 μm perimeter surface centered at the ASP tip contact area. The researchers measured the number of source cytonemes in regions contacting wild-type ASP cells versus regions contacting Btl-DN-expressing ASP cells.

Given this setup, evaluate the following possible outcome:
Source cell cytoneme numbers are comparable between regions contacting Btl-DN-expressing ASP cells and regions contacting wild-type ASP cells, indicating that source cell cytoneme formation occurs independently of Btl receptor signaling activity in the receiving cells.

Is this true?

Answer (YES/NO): YES